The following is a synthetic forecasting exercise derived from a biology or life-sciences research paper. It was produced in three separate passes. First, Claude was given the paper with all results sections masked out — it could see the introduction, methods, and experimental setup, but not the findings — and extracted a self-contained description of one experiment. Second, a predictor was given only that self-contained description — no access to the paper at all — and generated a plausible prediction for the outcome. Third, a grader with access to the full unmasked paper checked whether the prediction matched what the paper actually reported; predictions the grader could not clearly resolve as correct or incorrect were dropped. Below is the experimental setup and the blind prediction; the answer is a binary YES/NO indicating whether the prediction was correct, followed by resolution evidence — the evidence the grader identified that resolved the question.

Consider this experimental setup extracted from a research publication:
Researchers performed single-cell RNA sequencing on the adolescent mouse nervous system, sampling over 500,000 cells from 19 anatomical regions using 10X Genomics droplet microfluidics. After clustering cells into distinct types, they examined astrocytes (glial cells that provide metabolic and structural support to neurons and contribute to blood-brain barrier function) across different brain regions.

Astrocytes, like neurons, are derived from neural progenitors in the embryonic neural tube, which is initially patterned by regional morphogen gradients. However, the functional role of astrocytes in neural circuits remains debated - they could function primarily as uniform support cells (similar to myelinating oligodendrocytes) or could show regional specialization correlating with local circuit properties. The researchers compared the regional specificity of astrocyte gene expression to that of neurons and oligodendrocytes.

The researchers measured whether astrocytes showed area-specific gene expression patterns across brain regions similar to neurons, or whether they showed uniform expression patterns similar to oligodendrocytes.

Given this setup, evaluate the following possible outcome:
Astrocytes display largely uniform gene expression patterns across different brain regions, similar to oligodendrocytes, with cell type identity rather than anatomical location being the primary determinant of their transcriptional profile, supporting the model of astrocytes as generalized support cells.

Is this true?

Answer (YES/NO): NO